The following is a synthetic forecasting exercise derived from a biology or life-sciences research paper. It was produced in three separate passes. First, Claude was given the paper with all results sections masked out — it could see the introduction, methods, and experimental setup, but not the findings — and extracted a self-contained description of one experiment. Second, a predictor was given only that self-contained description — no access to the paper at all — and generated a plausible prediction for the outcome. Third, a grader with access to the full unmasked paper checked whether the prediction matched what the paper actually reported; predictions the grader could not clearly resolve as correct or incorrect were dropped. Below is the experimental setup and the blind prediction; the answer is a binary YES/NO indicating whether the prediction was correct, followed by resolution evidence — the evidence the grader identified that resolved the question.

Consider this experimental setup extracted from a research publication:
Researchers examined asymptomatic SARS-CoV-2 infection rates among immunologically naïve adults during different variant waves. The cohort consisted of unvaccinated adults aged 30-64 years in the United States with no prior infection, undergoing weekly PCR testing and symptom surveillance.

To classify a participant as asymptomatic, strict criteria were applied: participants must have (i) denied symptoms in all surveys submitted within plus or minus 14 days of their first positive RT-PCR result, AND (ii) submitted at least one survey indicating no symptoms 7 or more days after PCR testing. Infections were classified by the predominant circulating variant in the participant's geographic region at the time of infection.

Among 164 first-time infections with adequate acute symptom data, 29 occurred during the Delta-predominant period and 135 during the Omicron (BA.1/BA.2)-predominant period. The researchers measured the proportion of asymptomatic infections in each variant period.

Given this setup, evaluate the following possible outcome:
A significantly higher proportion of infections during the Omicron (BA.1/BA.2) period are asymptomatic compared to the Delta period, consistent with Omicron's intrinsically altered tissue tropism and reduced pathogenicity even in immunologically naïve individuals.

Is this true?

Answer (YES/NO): YES